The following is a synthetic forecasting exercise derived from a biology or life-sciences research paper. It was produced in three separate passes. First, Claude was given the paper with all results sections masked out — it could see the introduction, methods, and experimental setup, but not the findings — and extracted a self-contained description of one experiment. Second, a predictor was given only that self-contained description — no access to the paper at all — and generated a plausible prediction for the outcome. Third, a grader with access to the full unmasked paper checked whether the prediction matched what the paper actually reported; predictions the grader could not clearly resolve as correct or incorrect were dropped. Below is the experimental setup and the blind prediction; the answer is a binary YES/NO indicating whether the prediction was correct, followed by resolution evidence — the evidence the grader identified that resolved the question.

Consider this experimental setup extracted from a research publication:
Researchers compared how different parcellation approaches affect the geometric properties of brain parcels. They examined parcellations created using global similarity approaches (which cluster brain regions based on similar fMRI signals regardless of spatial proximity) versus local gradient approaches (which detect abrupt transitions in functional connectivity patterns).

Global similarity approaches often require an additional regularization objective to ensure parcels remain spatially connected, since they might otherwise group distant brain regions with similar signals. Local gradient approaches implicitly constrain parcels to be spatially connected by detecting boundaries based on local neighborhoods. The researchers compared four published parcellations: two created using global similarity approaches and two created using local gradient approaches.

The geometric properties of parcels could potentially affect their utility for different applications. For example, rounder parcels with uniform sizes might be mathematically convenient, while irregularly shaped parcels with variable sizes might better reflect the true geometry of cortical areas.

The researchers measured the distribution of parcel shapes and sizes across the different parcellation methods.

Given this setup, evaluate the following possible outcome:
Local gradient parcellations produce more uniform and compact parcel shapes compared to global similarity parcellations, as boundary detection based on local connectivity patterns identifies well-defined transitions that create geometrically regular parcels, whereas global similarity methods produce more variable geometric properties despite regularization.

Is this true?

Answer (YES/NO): NO